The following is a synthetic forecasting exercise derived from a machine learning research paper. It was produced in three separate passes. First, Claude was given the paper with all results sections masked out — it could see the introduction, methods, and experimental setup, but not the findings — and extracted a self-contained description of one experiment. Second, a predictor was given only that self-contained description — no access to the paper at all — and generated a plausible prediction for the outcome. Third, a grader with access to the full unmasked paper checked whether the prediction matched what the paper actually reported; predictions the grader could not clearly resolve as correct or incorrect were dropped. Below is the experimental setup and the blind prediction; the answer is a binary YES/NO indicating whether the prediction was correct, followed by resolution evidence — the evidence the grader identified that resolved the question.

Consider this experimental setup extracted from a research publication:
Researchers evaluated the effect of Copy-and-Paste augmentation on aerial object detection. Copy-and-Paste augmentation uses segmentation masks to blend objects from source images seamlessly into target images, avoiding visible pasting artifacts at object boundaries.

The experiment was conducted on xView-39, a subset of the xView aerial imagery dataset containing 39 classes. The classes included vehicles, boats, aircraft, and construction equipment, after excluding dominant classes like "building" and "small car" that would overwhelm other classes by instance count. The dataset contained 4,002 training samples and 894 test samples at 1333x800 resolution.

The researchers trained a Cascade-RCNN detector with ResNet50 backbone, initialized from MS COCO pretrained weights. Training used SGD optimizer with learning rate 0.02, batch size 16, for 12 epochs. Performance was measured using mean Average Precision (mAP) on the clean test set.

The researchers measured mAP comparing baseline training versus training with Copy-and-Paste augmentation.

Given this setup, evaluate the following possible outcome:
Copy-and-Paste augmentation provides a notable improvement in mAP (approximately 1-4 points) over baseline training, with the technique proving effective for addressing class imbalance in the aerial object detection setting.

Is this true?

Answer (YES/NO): NO